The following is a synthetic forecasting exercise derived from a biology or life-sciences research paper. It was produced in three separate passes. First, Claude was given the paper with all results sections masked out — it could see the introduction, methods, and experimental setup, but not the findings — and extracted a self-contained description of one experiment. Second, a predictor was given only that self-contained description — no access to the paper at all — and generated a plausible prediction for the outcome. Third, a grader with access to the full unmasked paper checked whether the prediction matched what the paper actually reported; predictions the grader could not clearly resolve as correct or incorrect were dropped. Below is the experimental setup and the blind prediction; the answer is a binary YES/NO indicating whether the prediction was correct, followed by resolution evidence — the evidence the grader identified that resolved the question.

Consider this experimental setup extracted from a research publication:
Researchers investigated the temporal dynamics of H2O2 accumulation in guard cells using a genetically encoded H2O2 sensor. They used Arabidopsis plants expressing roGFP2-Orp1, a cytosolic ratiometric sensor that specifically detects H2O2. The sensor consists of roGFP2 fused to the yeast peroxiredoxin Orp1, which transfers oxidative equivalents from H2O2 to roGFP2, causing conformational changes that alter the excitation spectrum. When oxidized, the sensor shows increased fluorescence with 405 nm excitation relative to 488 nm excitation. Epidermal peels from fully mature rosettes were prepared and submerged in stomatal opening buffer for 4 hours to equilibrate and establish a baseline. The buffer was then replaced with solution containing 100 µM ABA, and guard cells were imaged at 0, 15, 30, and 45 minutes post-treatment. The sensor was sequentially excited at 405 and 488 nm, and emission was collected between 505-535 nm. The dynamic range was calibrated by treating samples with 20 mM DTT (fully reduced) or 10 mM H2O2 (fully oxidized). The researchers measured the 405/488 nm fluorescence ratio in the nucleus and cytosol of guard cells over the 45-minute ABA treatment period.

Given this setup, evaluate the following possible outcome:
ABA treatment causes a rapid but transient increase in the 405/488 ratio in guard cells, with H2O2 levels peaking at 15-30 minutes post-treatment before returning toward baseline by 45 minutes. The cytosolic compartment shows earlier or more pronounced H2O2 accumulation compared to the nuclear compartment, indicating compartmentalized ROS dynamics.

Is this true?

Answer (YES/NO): NO